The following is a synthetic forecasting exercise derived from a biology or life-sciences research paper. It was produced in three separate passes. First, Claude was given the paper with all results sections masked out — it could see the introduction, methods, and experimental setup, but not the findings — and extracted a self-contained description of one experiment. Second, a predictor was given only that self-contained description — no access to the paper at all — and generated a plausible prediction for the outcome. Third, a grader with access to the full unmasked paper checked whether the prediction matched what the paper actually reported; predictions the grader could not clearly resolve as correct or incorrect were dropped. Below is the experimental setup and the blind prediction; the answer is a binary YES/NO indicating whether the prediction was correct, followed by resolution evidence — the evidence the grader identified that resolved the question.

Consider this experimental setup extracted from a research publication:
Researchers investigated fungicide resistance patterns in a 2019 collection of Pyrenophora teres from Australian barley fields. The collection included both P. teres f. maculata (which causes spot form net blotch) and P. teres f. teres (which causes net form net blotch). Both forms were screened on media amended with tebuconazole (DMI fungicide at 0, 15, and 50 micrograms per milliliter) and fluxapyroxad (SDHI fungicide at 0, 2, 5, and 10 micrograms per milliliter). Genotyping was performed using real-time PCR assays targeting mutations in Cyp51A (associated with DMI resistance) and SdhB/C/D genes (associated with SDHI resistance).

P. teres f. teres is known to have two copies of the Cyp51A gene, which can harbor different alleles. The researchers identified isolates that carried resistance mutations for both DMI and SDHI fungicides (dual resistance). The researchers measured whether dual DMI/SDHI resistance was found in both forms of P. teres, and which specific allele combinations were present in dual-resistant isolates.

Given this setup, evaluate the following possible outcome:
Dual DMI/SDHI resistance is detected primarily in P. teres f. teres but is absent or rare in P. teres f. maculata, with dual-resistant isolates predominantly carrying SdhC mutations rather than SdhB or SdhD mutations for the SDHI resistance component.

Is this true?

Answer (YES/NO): YES